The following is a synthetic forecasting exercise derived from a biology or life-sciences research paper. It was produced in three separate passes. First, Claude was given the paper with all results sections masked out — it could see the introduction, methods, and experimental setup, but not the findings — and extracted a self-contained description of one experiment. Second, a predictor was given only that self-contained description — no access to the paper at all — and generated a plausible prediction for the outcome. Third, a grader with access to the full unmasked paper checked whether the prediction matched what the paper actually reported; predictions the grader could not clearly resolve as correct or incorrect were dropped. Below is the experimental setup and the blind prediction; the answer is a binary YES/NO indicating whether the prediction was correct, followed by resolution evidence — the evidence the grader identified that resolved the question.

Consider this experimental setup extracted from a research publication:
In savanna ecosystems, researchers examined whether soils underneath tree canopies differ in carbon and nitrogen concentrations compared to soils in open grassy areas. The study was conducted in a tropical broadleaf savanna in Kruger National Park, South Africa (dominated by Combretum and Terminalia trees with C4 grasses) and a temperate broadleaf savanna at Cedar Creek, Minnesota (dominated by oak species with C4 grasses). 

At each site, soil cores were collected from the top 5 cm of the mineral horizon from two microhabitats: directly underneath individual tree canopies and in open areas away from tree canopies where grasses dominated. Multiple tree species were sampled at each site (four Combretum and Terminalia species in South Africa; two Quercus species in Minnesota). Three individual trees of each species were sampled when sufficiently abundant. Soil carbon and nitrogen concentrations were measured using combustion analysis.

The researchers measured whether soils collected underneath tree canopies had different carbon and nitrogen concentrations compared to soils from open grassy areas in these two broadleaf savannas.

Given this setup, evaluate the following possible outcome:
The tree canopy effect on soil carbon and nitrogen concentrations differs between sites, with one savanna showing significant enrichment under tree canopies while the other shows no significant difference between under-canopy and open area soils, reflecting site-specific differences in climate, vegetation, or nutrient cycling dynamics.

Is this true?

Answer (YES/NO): NO